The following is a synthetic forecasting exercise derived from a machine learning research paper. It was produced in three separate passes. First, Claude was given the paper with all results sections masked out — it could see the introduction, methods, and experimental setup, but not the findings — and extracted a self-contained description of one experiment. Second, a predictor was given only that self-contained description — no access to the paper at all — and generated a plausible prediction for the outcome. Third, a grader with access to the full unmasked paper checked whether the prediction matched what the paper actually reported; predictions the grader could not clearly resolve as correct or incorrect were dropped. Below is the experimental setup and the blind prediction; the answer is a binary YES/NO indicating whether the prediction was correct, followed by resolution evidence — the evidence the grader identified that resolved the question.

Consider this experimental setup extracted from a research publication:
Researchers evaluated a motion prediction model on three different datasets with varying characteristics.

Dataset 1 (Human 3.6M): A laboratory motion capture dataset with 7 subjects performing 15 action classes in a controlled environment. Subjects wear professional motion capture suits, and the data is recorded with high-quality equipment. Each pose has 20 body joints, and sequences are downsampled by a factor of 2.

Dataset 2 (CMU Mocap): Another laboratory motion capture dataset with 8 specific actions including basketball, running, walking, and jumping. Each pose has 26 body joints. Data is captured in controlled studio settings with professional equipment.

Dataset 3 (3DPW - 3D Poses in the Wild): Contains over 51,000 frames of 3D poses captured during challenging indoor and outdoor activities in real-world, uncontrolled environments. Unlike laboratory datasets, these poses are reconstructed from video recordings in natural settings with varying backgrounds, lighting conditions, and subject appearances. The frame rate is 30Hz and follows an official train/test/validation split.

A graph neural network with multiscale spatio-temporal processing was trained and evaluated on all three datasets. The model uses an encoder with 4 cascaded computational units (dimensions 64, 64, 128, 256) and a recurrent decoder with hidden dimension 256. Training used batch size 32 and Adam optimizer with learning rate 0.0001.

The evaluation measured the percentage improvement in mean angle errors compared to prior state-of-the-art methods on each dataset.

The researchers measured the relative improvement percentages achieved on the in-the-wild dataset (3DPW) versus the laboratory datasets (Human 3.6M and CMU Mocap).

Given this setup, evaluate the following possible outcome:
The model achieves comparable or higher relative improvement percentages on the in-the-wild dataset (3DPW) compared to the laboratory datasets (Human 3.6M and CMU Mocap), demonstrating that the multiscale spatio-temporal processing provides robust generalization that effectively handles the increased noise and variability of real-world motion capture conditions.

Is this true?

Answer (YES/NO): NO